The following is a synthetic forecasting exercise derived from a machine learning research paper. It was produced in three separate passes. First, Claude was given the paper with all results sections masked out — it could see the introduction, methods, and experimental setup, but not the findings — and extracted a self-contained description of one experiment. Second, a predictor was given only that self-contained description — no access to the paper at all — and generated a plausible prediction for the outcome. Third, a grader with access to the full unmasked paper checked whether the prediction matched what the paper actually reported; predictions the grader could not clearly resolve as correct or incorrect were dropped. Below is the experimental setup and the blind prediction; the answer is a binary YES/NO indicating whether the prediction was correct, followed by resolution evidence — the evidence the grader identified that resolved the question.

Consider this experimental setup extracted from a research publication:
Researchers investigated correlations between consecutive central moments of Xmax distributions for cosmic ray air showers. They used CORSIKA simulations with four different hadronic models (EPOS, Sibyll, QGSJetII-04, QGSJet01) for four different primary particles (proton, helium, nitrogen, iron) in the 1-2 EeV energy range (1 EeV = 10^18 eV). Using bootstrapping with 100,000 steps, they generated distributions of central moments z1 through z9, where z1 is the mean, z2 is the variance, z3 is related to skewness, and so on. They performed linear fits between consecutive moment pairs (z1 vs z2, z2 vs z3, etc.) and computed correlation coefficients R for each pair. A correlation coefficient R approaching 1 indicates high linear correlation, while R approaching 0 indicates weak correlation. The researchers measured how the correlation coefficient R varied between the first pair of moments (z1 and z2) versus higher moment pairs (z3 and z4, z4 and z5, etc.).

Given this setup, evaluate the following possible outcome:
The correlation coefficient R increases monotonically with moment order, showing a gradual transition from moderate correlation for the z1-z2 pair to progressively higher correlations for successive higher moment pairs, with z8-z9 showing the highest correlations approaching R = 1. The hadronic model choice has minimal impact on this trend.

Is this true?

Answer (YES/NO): NO